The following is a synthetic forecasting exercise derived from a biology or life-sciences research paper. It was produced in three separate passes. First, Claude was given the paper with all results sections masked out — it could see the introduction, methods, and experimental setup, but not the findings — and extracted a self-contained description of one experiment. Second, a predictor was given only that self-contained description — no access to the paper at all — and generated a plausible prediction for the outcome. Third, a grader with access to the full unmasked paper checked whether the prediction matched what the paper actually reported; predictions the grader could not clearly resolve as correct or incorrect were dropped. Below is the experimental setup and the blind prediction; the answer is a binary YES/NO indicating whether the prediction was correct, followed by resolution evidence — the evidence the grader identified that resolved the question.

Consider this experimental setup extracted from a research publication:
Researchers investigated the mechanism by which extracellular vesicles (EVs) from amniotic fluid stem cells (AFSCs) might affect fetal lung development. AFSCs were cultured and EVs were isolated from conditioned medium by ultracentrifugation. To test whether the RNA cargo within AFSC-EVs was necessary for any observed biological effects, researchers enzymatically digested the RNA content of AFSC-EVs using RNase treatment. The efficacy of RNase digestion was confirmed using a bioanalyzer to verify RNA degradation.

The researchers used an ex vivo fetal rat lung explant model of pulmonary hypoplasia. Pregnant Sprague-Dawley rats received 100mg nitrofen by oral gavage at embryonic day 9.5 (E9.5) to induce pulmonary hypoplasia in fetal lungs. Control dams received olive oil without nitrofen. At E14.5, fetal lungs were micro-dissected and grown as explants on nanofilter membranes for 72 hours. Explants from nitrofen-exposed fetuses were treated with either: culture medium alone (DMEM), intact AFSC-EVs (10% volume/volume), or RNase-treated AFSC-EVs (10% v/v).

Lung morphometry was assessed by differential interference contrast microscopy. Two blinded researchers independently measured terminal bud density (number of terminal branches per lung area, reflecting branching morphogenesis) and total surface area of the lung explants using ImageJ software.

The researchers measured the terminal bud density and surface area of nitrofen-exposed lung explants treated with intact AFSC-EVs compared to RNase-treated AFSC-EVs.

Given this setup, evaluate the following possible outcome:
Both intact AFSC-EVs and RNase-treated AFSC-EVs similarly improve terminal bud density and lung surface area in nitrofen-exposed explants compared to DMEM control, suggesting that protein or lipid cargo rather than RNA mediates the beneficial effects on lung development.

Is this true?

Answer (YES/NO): NO